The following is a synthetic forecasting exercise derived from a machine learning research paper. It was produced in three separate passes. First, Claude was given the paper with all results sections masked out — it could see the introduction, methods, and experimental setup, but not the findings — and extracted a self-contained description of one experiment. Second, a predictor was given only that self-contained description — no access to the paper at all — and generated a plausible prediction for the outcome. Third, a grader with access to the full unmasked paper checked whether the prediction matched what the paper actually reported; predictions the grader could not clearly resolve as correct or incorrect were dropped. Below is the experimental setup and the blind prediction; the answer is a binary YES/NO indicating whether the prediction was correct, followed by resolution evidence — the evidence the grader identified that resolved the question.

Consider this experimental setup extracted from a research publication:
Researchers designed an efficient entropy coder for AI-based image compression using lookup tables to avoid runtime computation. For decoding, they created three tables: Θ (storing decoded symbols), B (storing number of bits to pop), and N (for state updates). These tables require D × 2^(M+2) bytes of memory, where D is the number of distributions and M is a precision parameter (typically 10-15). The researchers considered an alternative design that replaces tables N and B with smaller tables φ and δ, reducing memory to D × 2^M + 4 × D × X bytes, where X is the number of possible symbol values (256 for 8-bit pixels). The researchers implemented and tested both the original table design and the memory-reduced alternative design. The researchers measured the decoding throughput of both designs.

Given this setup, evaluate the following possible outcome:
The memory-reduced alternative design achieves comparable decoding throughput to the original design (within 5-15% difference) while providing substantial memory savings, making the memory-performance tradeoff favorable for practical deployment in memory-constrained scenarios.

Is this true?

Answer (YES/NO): NO